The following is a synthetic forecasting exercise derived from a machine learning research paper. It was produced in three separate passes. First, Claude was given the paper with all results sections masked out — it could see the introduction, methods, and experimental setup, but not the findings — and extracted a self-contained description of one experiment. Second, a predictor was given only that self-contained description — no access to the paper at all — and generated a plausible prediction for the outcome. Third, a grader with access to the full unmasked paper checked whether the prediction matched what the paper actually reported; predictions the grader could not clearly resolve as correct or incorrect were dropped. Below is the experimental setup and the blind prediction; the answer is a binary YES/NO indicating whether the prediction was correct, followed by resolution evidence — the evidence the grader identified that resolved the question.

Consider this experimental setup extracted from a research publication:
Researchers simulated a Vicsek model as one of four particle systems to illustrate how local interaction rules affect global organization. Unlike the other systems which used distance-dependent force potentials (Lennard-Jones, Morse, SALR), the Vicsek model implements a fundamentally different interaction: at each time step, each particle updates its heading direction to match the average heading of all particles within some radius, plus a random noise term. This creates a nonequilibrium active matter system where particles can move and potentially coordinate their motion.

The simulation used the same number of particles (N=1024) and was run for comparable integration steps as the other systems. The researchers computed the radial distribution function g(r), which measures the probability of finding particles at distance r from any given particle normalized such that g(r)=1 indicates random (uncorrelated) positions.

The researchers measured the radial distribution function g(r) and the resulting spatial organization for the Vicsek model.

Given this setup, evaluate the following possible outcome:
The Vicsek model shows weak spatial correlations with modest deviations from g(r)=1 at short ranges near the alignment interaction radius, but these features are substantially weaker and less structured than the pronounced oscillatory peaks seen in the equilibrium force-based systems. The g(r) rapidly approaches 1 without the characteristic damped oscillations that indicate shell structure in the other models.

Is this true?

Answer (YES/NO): NO